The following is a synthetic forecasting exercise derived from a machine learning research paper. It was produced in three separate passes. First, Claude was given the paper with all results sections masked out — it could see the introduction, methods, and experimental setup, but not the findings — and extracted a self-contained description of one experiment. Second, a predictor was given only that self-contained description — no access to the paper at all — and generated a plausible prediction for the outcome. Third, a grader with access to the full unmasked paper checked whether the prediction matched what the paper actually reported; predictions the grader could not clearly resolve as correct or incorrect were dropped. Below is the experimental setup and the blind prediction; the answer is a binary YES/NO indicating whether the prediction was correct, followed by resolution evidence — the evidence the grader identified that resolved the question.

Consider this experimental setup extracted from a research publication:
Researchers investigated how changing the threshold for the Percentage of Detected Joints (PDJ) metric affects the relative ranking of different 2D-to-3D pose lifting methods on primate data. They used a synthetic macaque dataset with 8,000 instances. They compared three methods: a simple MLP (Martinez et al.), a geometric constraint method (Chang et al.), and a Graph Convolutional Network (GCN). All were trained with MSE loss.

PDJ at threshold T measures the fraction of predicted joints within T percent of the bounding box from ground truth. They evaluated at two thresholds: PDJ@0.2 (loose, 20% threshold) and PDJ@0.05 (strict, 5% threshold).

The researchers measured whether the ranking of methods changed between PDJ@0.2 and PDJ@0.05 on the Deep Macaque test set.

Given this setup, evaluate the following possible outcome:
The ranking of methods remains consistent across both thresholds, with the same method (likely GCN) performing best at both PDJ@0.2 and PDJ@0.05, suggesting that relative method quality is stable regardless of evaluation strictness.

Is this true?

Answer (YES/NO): NO